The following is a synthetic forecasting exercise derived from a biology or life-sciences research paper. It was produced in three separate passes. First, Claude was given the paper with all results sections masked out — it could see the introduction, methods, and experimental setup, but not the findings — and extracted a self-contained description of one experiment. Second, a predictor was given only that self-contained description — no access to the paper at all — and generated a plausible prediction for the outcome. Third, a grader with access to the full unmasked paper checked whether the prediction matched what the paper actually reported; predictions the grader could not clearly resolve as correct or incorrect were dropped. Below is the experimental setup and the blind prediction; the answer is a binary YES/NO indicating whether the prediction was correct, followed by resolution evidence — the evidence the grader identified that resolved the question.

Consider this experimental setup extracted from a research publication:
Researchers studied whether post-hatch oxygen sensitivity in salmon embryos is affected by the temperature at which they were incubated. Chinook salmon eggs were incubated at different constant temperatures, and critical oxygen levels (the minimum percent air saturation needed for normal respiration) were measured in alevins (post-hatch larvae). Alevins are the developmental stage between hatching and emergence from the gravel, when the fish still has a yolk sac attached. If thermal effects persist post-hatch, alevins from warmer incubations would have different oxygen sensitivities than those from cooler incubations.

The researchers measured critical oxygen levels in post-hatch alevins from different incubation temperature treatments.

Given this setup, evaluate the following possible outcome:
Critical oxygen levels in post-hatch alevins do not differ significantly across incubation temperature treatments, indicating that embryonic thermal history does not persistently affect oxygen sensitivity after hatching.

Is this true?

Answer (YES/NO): YES